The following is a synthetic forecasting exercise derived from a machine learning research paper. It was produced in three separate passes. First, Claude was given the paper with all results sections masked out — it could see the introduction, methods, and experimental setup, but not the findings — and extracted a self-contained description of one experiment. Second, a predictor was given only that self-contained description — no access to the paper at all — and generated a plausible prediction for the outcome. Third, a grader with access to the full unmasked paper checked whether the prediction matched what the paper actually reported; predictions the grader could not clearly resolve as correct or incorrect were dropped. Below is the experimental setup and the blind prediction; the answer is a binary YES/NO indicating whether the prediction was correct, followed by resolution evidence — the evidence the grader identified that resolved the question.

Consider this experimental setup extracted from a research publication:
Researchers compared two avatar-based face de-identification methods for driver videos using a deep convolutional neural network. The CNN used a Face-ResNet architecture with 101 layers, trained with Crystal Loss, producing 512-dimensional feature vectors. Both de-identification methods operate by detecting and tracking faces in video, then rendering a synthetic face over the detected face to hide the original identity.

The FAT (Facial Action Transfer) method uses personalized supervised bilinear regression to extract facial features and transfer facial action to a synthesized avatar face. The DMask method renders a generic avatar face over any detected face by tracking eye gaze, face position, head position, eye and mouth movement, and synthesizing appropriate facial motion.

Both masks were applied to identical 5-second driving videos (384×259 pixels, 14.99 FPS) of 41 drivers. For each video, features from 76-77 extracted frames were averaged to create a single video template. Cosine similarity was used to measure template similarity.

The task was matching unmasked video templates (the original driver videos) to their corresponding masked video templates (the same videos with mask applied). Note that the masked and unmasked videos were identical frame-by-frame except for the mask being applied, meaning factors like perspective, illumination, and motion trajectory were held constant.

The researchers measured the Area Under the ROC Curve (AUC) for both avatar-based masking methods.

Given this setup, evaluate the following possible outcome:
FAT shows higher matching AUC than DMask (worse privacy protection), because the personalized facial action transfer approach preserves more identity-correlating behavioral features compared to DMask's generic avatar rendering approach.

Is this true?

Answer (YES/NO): YES